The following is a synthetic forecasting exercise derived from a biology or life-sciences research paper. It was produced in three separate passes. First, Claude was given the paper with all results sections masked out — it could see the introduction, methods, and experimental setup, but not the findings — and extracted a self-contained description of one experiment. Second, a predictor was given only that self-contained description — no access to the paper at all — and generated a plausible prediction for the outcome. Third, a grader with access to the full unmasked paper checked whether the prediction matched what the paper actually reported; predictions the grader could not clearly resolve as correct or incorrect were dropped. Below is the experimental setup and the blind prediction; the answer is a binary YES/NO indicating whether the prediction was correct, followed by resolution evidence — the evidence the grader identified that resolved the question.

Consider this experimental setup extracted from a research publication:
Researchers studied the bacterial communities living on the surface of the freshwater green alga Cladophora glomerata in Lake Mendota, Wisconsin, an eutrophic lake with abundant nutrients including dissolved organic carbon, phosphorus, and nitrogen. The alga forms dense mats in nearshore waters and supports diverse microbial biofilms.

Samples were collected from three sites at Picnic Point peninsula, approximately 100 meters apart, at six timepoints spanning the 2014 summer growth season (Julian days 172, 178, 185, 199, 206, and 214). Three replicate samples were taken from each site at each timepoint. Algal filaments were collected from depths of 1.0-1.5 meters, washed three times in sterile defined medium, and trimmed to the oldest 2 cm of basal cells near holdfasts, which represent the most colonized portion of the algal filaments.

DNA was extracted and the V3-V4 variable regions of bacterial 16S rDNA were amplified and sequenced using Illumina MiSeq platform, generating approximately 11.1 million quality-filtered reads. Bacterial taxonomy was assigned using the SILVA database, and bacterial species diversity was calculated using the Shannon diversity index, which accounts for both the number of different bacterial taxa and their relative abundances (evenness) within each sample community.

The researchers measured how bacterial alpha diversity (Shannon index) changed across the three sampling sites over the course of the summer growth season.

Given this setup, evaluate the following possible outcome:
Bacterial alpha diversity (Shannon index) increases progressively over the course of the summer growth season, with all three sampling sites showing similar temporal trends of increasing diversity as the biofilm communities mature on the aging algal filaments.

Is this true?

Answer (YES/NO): NO